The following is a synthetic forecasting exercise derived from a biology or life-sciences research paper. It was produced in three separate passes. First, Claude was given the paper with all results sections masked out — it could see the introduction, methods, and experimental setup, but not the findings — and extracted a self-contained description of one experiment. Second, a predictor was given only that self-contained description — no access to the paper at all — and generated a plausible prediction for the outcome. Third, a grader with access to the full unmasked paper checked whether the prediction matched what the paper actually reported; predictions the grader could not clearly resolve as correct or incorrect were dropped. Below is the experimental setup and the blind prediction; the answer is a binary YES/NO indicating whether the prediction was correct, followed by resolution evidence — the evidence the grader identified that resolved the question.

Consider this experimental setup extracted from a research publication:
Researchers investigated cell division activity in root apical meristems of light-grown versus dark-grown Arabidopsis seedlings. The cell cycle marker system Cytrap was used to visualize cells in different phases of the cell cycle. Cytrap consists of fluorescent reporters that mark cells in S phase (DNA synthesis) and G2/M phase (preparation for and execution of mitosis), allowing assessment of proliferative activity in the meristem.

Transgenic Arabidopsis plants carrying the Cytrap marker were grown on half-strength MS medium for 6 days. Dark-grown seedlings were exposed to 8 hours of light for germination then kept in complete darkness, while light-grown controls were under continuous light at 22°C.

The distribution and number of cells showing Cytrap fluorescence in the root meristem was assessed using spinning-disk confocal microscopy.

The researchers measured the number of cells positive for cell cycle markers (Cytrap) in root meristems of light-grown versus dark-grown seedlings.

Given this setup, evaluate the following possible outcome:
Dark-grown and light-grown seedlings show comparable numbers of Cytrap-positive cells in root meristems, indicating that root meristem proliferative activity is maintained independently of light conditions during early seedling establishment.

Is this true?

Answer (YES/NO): NO